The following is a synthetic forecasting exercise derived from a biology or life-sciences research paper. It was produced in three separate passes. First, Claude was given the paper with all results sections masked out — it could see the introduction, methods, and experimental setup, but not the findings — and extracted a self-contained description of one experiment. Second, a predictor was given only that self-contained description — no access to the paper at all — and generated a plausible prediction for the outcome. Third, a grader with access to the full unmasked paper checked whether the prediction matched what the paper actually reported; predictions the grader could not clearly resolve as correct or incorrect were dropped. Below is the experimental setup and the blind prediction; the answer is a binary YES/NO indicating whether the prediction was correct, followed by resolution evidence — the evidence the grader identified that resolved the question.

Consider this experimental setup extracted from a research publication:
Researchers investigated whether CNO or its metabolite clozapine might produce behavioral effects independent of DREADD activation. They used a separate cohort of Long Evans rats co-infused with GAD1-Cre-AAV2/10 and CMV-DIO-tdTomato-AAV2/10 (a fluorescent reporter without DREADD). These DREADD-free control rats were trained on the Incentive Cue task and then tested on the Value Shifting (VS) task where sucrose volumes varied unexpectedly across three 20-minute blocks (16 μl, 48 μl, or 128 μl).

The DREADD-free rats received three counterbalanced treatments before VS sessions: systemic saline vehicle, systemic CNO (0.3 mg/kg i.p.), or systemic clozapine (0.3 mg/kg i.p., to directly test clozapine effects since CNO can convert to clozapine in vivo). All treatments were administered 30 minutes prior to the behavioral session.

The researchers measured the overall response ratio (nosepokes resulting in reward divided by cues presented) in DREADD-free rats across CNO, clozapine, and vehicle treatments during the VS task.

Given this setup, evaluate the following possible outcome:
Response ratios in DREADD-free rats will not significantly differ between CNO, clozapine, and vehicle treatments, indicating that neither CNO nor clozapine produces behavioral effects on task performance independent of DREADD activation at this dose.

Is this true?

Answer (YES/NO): YES